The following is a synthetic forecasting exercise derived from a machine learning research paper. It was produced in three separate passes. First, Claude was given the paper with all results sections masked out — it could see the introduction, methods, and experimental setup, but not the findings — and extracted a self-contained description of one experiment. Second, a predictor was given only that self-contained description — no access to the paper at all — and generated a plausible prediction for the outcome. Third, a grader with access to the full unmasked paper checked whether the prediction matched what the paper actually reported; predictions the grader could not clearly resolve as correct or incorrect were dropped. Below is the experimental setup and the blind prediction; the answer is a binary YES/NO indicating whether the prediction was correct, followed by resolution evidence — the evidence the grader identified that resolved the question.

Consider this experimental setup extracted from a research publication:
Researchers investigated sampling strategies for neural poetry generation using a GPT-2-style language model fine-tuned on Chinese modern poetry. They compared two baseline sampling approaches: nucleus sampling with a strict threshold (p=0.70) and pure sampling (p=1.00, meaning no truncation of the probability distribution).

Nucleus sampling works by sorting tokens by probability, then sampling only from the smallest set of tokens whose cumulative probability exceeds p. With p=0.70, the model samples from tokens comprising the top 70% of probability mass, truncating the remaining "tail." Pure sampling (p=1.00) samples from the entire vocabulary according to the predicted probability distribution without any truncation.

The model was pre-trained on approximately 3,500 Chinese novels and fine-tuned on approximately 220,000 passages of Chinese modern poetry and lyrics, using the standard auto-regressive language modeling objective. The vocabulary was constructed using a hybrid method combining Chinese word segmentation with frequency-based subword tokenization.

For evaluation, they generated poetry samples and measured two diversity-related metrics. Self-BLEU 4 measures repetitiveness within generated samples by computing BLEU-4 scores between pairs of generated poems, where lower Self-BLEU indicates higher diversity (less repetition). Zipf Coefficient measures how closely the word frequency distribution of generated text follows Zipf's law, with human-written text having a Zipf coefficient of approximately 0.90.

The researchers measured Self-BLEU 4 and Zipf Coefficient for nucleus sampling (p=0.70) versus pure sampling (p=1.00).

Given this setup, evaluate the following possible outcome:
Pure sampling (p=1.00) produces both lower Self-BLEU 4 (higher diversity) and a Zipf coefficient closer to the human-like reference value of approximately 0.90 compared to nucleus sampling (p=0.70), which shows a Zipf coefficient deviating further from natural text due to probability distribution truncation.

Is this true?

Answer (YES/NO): NO